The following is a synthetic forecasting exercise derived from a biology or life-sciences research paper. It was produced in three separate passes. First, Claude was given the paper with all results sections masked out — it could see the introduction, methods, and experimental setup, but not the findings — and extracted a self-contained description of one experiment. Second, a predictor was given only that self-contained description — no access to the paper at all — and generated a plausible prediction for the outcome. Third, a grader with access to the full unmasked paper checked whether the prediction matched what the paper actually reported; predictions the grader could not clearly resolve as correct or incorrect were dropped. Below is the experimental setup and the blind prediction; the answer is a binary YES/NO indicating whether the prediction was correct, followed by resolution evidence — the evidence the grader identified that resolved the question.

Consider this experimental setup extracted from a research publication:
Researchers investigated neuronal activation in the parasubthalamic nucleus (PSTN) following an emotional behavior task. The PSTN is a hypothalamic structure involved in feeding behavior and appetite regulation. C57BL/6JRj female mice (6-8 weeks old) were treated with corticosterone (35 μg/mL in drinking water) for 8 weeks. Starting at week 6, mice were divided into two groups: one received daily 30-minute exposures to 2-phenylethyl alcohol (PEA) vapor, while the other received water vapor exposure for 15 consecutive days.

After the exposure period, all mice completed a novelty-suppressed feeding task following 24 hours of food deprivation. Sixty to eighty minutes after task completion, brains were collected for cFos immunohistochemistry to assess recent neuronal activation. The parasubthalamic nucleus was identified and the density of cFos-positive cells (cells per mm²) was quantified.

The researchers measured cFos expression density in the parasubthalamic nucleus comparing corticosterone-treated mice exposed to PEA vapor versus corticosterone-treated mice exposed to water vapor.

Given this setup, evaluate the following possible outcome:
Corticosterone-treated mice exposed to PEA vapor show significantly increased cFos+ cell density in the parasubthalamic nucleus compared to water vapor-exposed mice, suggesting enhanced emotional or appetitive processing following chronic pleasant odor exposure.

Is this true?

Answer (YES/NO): NO